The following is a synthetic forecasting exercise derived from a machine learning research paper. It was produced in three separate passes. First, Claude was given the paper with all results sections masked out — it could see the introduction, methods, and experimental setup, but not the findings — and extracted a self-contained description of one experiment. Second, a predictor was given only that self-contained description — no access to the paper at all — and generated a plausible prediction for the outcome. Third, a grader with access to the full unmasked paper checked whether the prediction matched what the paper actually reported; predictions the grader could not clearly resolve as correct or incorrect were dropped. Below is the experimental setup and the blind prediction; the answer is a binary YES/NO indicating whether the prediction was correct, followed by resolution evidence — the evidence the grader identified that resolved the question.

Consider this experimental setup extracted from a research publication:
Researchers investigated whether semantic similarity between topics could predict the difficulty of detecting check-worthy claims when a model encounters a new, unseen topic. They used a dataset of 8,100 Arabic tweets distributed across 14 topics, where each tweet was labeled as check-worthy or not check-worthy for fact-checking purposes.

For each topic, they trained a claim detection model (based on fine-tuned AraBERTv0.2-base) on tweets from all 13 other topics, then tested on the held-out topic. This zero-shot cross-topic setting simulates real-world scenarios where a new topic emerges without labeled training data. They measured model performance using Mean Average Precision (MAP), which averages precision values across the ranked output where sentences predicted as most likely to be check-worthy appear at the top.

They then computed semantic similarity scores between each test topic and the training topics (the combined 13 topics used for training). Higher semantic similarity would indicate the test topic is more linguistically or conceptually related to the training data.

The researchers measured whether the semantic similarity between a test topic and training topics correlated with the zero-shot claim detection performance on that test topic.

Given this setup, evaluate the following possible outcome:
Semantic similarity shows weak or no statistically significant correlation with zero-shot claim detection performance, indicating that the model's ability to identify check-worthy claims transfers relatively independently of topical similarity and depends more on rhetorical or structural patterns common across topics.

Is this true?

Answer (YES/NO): NO